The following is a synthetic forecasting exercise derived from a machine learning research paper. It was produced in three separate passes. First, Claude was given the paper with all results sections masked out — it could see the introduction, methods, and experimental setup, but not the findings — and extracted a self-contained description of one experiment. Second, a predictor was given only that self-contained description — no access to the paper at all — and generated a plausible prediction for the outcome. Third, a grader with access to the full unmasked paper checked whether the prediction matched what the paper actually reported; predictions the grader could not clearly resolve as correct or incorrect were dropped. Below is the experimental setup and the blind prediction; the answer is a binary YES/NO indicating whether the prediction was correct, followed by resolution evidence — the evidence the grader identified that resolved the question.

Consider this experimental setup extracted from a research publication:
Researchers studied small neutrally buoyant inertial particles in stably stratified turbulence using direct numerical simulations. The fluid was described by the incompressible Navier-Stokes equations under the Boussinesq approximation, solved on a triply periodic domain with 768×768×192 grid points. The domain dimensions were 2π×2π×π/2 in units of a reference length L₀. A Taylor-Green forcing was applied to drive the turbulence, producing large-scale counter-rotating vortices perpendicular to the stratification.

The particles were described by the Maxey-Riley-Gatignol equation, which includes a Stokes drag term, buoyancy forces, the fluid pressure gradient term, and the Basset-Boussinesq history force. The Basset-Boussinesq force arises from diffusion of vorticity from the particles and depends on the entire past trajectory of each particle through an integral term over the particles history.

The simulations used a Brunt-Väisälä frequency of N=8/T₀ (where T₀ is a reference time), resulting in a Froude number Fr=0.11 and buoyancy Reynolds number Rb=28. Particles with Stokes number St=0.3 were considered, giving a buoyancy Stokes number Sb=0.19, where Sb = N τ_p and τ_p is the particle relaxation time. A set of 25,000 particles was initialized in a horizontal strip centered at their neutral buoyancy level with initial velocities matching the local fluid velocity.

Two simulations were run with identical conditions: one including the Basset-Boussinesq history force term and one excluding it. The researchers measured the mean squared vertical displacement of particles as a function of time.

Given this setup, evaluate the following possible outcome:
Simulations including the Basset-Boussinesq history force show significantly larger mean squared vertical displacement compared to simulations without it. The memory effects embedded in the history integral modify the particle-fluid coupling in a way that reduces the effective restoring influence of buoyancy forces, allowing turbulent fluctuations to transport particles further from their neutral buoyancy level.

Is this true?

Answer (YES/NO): NO